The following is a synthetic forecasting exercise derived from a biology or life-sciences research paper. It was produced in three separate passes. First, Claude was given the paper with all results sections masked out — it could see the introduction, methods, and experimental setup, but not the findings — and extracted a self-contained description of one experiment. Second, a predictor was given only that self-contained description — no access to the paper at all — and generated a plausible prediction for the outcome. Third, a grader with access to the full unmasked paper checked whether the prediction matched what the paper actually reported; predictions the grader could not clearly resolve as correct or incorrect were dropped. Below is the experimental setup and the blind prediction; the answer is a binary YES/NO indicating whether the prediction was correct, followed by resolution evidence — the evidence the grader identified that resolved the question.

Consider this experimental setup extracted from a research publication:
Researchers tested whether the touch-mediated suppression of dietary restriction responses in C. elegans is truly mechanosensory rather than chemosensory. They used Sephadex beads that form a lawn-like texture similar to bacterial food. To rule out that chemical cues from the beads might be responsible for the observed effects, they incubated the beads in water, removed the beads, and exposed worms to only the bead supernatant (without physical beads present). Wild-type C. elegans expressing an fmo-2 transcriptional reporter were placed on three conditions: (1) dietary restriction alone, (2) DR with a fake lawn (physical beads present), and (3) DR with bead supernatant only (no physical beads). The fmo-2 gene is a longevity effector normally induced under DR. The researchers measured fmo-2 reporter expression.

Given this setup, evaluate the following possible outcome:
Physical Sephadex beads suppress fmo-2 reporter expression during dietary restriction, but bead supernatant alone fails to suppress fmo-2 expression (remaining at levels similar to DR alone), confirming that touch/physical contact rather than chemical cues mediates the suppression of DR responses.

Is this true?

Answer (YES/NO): YES